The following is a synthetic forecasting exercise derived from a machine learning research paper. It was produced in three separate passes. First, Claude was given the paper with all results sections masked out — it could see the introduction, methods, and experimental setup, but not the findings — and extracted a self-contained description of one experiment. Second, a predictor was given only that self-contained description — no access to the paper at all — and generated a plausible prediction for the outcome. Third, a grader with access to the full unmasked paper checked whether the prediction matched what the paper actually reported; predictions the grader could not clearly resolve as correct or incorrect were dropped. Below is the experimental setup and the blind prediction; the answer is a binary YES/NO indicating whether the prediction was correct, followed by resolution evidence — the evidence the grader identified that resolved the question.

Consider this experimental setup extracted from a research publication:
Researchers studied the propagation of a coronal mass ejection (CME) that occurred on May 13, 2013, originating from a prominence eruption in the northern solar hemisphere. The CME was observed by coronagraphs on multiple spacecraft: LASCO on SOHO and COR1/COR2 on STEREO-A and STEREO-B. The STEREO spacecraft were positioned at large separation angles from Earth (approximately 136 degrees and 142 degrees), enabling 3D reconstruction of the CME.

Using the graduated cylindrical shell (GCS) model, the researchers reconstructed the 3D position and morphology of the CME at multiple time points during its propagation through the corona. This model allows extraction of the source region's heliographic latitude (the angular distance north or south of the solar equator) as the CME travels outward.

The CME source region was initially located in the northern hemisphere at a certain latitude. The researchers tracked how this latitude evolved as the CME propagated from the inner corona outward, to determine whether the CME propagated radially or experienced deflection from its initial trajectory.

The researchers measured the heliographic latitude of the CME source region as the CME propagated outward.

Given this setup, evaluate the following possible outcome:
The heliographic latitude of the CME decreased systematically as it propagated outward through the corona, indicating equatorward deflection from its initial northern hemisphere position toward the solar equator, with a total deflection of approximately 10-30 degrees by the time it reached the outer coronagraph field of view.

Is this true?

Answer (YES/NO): NO